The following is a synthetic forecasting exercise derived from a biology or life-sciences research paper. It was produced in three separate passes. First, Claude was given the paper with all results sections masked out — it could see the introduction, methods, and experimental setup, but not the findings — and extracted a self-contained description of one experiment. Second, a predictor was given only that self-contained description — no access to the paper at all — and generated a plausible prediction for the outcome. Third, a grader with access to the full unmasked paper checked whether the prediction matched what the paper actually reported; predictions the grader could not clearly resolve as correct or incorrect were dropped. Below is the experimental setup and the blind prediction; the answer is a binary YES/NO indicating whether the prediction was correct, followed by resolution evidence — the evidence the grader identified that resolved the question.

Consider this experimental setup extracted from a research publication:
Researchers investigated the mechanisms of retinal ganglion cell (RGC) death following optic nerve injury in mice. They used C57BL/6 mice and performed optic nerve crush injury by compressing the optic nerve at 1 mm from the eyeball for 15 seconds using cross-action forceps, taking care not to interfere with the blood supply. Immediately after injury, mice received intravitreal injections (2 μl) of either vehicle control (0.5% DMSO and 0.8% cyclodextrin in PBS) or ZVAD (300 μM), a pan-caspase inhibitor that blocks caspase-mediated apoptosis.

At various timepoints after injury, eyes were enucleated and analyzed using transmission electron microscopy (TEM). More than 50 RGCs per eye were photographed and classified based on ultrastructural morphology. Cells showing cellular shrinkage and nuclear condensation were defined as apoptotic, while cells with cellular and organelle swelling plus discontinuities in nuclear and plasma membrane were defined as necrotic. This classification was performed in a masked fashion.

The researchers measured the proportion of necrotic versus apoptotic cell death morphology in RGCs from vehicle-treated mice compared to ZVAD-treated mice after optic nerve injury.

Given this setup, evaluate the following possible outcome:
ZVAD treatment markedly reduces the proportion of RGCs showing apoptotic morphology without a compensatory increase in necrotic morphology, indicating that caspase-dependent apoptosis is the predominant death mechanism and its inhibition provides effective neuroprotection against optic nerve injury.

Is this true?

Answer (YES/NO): NO